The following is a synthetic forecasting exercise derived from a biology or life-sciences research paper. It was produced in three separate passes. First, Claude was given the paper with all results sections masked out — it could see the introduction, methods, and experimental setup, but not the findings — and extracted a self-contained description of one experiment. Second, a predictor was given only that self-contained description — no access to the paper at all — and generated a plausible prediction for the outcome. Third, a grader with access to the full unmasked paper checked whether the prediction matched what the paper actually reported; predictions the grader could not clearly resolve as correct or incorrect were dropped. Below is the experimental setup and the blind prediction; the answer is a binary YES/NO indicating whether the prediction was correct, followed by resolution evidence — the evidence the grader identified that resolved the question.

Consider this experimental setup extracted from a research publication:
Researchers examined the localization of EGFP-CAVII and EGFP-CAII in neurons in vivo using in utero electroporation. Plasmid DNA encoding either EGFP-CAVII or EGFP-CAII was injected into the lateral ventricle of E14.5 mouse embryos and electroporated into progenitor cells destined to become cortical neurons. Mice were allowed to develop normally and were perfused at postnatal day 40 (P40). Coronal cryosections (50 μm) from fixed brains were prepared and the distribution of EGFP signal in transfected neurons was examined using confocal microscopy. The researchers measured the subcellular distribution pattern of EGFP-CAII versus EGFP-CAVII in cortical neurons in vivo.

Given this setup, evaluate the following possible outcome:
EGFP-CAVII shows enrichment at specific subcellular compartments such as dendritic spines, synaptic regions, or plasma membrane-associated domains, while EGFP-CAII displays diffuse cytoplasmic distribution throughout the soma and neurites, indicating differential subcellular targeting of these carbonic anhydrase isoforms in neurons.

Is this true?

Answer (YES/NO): YES